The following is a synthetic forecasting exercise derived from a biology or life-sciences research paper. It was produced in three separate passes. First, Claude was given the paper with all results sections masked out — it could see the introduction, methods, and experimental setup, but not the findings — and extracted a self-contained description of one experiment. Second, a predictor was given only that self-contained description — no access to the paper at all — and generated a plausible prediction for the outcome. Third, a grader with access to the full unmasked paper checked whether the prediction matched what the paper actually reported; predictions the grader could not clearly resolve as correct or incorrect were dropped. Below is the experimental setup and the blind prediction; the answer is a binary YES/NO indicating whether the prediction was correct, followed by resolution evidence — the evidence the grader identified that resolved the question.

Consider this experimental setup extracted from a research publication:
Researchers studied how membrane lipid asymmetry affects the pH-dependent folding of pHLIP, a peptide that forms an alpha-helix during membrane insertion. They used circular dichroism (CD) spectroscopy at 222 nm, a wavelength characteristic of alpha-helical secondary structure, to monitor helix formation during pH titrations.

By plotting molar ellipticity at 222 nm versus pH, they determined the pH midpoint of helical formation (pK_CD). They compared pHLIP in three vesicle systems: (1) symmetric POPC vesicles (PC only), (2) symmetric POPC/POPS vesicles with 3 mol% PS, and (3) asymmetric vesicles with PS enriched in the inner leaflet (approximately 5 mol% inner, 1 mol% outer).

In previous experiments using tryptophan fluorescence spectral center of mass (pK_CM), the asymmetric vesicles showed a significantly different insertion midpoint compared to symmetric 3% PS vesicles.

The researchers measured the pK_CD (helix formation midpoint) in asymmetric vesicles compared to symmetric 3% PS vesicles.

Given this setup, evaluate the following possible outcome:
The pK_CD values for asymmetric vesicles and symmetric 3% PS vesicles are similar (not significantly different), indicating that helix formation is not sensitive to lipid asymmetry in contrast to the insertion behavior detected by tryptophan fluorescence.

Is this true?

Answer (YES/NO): YES